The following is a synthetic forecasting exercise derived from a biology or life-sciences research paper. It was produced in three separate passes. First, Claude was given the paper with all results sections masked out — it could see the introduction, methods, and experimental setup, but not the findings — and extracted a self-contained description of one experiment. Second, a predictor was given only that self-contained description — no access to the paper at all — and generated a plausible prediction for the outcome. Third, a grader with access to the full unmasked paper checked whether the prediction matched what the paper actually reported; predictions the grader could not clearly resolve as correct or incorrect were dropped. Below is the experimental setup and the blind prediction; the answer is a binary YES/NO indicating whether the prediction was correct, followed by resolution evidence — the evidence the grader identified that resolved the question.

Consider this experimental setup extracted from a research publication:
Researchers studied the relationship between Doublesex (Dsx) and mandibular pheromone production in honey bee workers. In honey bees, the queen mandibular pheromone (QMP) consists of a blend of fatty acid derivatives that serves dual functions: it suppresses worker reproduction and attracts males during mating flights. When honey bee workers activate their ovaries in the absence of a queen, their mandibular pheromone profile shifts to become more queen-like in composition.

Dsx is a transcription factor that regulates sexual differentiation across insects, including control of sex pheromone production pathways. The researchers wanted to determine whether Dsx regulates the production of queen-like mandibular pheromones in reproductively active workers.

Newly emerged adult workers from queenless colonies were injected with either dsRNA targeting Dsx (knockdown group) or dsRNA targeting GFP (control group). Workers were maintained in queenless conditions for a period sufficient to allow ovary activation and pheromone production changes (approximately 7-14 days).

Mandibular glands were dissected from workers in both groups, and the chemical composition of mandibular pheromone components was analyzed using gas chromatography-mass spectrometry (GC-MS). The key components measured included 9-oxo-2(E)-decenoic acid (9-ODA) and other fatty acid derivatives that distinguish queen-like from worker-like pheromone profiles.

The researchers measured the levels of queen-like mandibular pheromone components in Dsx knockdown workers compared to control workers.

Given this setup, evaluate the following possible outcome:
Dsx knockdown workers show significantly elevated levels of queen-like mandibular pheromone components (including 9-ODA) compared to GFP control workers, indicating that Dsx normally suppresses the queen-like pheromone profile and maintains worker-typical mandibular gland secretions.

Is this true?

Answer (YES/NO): NO